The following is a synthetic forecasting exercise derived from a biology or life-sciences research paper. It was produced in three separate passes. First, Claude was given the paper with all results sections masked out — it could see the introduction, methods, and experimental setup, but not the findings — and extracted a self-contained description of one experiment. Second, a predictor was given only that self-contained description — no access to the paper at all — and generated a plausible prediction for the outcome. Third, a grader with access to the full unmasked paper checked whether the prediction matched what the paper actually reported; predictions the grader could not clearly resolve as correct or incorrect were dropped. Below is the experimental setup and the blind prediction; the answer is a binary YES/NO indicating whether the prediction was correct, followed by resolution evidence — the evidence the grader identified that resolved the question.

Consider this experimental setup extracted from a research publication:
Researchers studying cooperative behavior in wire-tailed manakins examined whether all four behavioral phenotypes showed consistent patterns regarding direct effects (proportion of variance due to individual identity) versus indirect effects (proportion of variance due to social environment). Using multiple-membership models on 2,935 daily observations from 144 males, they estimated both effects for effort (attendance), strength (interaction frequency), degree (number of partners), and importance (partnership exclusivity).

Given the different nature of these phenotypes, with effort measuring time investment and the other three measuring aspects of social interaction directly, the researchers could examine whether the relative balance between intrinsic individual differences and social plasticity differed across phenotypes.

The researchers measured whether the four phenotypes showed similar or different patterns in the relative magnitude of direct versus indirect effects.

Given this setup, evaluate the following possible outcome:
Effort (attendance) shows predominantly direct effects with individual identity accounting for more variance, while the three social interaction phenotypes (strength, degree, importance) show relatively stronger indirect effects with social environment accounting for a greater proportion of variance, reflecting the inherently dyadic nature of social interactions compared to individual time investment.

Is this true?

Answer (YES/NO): NO